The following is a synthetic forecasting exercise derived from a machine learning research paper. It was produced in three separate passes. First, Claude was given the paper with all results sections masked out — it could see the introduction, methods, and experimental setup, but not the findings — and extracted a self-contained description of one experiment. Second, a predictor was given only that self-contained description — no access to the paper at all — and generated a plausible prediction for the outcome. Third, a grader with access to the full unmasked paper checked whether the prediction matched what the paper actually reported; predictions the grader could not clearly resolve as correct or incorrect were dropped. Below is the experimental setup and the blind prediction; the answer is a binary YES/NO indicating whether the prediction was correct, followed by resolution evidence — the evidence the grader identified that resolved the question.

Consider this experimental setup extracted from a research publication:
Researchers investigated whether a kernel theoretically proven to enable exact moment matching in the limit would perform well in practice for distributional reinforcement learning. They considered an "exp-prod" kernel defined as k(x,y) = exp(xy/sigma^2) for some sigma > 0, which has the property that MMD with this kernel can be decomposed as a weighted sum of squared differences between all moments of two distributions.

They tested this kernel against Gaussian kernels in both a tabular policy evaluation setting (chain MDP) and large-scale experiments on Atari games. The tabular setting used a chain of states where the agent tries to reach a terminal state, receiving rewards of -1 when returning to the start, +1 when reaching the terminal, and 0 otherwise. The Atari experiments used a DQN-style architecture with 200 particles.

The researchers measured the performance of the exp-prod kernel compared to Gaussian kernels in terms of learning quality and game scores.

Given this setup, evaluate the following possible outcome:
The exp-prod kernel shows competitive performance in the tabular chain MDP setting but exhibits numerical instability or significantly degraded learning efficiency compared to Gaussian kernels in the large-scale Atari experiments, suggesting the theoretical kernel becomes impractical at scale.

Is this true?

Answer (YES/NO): NO